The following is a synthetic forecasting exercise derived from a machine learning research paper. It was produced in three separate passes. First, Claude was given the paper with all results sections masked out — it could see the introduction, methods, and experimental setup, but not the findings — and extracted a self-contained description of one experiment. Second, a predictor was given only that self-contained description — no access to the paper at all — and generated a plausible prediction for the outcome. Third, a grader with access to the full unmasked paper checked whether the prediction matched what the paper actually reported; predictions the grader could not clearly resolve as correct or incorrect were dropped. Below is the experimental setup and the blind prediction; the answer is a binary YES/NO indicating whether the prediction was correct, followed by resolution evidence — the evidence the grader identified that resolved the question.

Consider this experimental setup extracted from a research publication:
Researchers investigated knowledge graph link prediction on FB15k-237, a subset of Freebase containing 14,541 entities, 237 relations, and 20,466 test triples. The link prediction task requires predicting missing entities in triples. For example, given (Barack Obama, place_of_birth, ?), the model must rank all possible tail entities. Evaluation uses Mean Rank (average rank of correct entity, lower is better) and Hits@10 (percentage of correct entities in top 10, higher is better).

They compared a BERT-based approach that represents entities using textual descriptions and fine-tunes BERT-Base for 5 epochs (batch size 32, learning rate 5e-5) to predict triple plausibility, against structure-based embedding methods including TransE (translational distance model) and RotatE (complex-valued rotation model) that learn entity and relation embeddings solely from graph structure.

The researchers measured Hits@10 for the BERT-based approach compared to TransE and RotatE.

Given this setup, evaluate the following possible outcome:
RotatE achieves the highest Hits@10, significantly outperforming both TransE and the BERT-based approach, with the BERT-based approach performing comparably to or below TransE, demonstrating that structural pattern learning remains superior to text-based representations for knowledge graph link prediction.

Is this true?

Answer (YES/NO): YES